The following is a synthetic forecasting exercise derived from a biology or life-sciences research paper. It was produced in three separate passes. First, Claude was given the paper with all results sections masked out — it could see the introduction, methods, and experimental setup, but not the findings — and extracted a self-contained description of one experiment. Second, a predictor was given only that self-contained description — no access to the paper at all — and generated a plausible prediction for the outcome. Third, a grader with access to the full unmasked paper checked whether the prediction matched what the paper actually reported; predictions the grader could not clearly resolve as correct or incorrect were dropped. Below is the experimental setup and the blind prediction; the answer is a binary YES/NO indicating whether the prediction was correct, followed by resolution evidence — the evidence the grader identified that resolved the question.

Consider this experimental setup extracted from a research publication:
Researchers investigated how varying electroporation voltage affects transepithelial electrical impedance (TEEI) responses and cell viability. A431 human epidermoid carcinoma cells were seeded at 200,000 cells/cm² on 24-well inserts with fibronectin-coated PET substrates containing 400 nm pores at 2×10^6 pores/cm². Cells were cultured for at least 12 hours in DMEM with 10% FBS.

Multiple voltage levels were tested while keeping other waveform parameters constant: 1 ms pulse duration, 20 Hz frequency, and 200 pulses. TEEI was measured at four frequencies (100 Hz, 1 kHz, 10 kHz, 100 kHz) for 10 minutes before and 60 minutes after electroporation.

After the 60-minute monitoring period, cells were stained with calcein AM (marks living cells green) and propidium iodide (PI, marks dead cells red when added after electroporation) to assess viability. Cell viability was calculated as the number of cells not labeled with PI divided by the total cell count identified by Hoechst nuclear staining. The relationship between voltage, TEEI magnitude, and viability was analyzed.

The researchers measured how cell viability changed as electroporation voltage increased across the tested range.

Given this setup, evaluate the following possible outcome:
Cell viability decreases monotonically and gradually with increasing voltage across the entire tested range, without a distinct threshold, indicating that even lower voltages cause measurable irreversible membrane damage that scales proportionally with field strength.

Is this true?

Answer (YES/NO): NO